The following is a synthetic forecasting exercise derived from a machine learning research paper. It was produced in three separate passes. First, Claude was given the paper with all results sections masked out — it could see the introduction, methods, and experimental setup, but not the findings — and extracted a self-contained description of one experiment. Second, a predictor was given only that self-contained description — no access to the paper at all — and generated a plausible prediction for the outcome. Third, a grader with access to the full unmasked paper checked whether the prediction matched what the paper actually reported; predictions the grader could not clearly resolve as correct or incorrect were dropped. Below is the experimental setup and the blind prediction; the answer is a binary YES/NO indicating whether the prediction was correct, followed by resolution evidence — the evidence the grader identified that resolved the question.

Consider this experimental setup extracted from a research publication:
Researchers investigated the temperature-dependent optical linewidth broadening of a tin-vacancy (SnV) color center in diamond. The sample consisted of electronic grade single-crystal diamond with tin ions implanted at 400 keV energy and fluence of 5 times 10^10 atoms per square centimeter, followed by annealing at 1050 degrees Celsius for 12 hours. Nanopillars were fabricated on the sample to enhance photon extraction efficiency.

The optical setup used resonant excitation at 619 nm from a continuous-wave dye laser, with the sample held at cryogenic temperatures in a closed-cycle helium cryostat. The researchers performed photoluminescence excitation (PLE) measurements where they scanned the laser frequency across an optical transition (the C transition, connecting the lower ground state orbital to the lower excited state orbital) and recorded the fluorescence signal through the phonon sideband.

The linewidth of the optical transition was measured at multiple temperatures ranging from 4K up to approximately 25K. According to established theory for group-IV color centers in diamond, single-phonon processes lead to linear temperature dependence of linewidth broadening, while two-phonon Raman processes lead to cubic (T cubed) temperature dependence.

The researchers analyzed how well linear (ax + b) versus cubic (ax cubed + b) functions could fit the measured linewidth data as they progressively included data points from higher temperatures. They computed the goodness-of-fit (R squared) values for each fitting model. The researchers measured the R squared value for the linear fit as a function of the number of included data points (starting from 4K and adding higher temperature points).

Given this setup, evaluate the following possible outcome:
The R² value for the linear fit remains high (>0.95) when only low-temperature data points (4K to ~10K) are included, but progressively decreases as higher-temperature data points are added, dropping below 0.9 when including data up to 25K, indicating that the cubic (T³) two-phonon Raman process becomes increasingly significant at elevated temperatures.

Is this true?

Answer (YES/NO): NO